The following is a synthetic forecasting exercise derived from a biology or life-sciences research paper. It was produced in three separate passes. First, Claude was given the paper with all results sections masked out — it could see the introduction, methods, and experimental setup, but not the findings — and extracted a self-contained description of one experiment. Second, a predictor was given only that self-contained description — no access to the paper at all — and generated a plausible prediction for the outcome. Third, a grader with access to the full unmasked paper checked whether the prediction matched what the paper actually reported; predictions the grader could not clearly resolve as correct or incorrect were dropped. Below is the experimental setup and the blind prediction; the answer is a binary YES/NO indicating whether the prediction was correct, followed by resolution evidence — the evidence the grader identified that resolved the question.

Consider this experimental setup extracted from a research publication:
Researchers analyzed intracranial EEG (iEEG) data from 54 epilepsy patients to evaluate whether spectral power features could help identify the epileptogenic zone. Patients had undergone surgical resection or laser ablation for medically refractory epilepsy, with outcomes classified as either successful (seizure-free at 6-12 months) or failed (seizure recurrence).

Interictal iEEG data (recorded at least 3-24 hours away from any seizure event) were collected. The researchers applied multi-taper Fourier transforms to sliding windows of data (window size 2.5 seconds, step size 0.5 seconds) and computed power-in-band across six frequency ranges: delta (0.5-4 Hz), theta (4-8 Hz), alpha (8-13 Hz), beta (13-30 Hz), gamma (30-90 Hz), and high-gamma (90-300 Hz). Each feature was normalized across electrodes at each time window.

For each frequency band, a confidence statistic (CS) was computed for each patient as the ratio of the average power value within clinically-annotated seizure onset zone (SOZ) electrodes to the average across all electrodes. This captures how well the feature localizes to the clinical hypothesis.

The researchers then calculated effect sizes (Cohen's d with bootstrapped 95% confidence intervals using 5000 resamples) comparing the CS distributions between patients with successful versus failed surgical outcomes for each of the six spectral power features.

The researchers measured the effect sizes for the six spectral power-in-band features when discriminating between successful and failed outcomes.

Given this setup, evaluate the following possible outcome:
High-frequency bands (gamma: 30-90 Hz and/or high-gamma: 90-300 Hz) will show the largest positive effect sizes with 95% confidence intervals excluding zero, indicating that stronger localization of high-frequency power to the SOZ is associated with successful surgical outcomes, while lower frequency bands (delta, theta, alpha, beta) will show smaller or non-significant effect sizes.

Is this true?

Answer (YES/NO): NO